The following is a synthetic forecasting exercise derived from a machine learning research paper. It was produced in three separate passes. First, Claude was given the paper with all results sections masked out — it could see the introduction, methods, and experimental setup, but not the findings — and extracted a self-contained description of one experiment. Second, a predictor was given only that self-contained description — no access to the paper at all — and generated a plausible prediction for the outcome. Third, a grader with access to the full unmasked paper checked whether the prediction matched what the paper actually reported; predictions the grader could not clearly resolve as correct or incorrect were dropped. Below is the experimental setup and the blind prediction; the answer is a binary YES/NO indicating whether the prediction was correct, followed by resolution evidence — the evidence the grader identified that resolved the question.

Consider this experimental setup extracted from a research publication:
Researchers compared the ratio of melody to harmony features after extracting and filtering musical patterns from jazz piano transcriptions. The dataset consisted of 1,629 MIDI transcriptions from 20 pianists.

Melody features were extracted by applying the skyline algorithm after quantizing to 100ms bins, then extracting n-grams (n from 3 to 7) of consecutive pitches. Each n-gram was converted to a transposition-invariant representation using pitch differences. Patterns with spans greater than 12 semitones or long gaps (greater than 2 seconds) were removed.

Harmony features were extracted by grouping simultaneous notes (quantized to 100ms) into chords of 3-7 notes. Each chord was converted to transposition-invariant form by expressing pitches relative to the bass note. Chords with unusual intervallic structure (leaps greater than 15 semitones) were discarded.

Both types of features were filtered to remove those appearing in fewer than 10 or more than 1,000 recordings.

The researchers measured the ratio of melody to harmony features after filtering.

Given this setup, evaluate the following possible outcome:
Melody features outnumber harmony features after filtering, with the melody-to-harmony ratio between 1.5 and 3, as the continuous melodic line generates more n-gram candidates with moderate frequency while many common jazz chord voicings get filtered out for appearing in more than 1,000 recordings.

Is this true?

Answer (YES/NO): NO